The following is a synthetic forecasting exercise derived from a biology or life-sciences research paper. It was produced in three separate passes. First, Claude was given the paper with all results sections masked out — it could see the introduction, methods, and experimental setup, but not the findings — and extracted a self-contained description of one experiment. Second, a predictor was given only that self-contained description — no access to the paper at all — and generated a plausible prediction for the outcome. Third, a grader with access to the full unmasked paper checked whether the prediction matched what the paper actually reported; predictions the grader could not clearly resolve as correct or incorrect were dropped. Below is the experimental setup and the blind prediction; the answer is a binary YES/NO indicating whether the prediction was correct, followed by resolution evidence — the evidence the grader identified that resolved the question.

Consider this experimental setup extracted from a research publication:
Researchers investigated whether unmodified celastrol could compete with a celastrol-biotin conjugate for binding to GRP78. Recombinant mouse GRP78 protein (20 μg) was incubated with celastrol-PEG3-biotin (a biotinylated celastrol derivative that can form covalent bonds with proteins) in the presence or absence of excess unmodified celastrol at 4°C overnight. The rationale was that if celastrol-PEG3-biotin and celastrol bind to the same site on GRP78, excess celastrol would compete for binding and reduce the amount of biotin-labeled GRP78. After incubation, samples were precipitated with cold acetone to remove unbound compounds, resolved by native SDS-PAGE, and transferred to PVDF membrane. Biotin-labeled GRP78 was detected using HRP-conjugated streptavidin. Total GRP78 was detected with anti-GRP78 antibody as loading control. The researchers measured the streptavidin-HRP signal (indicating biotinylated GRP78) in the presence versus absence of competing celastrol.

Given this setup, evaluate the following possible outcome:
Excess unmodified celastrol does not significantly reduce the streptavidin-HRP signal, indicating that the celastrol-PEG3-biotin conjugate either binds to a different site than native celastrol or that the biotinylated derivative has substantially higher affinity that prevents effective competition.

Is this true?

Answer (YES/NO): NO